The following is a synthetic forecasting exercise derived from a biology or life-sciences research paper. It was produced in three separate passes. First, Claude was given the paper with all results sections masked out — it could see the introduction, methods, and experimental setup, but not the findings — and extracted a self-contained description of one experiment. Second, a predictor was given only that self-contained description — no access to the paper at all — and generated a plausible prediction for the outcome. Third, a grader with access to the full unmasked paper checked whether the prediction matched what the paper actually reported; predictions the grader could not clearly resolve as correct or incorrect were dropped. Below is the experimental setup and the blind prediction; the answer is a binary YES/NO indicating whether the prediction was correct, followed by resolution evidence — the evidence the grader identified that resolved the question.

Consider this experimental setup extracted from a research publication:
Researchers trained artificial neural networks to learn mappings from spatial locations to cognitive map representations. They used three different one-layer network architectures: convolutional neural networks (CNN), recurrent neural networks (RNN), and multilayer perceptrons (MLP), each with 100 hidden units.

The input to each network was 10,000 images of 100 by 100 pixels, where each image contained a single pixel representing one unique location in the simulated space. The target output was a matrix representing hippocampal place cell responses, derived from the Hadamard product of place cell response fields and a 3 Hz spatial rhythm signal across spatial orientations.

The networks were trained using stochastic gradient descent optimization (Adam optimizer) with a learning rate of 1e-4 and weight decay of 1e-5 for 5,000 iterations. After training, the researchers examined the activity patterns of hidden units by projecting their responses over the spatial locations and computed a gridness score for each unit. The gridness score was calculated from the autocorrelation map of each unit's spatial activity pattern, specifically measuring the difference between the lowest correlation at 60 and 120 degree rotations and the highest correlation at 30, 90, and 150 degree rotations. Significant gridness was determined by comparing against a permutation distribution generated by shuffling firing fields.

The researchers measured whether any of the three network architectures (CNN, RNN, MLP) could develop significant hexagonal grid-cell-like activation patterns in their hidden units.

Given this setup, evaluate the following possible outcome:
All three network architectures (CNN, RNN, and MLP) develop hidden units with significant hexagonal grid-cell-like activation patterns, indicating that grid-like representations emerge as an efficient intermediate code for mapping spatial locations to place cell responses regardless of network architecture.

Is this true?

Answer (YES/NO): YES